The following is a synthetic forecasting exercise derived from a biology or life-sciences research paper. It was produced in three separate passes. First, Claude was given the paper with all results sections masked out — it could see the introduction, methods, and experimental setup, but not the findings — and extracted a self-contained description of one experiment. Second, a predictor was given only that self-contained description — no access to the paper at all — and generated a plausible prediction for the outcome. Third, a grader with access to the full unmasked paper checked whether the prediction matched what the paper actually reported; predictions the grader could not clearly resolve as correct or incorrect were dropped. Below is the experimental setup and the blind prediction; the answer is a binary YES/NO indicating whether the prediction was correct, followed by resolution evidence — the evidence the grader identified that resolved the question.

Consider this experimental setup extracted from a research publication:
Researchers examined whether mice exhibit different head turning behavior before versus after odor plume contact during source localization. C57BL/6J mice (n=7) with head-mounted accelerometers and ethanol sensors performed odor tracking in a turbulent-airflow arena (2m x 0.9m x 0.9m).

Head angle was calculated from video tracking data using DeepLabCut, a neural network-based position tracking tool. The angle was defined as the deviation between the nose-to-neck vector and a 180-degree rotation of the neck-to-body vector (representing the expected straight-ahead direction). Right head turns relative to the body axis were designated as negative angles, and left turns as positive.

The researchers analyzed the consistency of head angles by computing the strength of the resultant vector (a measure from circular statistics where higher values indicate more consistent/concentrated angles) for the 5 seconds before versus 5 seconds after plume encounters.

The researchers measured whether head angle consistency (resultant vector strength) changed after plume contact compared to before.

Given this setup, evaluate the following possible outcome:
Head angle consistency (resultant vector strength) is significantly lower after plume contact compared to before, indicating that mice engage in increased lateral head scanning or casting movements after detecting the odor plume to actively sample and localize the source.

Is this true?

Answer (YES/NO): NO